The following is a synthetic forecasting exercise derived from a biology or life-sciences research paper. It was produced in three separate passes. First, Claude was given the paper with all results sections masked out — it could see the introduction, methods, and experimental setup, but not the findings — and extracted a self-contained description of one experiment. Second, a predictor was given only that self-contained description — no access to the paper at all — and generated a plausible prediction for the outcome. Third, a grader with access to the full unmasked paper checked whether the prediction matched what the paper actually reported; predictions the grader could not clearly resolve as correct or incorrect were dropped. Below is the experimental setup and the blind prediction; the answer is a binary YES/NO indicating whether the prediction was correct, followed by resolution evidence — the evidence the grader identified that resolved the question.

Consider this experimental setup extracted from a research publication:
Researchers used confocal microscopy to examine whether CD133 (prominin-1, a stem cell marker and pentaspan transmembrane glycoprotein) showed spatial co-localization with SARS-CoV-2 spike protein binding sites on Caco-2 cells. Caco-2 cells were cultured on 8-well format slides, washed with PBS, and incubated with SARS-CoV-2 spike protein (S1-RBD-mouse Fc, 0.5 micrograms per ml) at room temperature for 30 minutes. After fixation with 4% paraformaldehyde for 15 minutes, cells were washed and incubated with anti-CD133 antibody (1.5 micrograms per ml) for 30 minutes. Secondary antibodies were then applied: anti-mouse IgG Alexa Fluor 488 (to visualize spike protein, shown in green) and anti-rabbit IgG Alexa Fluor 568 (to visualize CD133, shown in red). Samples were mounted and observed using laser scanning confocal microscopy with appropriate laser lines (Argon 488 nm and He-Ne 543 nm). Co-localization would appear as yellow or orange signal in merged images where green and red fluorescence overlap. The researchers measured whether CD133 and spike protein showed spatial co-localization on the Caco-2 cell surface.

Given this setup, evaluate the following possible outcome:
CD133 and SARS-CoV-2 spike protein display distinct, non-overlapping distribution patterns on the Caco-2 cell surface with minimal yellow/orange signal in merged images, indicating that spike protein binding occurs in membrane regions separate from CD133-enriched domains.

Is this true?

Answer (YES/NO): NO